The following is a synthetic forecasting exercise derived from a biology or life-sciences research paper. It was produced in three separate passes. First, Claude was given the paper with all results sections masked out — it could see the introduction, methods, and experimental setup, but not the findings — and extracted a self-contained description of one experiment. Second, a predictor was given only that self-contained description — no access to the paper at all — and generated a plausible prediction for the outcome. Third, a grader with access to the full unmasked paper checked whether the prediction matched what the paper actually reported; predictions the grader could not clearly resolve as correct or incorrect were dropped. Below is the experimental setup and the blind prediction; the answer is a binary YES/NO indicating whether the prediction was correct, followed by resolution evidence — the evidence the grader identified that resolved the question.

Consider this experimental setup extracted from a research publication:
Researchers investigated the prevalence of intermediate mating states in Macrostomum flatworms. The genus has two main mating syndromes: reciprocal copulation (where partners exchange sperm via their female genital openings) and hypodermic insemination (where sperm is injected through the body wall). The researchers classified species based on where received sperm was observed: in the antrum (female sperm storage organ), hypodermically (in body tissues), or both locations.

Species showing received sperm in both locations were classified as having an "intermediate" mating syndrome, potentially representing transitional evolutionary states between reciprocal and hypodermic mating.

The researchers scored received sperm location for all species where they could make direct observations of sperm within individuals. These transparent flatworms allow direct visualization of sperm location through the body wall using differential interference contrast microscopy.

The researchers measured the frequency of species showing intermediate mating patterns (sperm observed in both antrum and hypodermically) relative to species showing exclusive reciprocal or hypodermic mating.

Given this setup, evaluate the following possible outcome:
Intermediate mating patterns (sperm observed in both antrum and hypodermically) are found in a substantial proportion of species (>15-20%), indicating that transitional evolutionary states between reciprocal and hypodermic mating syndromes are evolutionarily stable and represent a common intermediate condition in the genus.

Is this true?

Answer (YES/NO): NO